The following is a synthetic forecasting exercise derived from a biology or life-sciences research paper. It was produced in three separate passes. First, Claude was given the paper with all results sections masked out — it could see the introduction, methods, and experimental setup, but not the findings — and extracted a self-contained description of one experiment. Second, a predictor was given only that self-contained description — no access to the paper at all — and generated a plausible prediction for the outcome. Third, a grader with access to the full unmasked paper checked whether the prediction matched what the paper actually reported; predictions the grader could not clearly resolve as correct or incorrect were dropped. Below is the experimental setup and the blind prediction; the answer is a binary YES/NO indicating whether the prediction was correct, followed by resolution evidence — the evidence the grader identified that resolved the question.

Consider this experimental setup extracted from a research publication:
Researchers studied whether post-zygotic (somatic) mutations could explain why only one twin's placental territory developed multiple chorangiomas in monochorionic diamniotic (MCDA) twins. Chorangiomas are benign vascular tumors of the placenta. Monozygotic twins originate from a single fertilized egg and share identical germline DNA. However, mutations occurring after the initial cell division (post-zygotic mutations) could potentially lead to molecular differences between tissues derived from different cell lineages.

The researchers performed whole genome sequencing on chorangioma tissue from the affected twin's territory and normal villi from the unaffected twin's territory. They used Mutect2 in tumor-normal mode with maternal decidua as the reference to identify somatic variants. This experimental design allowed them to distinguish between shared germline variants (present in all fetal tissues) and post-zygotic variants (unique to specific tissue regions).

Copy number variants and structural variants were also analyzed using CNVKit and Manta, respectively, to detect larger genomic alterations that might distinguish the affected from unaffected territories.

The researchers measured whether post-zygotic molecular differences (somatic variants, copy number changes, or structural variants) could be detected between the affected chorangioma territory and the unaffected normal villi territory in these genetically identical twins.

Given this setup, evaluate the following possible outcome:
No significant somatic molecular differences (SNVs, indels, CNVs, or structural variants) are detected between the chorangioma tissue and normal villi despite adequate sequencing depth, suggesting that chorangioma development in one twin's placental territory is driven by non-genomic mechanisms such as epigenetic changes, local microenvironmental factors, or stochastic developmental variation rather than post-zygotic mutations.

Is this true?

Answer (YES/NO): NO